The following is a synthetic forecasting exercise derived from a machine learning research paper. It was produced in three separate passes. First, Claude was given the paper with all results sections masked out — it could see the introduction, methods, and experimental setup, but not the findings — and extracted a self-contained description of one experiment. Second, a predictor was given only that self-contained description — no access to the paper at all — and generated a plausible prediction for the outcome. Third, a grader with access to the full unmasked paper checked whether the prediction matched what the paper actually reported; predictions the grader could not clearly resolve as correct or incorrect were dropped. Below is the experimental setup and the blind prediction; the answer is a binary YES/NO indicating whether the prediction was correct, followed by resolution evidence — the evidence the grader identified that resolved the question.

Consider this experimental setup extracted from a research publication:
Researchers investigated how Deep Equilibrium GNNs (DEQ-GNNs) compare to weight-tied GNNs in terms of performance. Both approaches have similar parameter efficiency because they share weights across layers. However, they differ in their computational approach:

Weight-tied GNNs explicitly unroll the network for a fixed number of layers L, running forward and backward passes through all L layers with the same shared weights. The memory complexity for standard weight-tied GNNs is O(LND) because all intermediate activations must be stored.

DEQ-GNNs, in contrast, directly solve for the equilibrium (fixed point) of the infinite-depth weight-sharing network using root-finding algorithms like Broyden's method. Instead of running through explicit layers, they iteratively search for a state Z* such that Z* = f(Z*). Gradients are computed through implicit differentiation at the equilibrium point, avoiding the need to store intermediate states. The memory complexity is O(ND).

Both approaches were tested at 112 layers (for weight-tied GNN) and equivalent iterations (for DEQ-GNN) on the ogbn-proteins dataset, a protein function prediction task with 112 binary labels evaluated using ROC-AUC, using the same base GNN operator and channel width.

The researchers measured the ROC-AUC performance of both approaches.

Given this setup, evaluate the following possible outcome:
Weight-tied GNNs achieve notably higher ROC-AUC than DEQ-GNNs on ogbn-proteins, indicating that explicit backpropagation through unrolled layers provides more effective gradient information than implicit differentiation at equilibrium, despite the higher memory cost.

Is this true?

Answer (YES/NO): NO